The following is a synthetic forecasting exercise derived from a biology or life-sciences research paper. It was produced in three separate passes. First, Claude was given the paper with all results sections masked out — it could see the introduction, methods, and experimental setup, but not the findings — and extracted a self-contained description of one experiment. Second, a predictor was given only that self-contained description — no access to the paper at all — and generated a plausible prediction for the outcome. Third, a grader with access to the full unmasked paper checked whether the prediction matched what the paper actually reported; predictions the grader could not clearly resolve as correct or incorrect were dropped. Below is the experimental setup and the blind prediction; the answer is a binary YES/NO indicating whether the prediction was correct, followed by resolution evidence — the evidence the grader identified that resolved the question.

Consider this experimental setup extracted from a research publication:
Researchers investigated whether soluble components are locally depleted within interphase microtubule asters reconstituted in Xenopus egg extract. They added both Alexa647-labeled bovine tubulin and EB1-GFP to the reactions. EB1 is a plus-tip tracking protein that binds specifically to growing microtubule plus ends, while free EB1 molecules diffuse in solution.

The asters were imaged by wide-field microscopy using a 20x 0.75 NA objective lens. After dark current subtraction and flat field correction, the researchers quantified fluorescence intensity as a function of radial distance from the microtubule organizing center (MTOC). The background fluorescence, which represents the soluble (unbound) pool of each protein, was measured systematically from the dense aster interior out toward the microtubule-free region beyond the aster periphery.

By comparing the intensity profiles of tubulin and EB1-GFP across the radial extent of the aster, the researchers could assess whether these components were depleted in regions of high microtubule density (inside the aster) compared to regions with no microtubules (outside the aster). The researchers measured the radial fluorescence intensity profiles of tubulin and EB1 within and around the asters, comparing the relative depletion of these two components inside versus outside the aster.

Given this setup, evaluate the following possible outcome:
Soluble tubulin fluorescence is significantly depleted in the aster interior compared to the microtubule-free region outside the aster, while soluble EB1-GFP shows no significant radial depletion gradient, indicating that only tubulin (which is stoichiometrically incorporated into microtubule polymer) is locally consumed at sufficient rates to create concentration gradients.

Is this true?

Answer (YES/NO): NO